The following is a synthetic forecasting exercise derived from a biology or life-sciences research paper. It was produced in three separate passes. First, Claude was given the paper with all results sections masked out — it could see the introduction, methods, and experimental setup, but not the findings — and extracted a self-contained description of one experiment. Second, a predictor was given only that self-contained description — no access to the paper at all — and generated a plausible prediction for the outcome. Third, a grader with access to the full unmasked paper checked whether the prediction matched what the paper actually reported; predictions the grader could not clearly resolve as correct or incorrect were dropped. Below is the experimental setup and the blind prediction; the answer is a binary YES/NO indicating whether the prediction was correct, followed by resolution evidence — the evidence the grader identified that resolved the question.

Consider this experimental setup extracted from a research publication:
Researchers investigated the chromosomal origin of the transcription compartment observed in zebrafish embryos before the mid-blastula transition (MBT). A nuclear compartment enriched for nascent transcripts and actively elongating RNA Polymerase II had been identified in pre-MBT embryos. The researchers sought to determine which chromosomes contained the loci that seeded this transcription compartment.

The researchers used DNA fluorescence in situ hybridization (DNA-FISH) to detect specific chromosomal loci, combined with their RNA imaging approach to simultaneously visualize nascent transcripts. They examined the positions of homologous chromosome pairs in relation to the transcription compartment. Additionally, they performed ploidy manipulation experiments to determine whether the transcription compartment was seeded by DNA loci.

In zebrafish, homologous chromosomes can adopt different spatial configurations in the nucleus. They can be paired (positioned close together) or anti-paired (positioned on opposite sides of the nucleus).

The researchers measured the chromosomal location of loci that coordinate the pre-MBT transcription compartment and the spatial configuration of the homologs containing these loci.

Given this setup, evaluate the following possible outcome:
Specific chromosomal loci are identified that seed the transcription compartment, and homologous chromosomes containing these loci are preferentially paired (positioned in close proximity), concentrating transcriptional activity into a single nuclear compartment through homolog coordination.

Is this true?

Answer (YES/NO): NO